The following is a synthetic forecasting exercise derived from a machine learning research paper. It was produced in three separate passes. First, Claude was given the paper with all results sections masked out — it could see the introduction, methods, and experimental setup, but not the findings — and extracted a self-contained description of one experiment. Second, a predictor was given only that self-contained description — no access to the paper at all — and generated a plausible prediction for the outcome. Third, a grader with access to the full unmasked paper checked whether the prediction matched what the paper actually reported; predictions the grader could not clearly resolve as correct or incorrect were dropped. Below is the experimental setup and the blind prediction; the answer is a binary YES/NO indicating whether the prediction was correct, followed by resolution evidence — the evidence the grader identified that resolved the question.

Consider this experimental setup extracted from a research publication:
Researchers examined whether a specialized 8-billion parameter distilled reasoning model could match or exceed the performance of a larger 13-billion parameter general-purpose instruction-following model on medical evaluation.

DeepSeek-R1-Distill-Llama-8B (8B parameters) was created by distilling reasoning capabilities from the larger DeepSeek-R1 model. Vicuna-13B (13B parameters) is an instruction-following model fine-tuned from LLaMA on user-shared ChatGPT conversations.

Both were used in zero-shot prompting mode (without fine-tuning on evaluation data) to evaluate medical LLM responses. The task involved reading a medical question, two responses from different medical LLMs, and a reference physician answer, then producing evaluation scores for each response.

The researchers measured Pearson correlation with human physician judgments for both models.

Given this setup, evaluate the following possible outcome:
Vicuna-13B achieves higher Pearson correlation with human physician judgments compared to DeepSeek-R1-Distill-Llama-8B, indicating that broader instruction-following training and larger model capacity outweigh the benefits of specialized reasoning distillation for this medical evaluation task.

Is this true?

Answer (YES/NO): NO